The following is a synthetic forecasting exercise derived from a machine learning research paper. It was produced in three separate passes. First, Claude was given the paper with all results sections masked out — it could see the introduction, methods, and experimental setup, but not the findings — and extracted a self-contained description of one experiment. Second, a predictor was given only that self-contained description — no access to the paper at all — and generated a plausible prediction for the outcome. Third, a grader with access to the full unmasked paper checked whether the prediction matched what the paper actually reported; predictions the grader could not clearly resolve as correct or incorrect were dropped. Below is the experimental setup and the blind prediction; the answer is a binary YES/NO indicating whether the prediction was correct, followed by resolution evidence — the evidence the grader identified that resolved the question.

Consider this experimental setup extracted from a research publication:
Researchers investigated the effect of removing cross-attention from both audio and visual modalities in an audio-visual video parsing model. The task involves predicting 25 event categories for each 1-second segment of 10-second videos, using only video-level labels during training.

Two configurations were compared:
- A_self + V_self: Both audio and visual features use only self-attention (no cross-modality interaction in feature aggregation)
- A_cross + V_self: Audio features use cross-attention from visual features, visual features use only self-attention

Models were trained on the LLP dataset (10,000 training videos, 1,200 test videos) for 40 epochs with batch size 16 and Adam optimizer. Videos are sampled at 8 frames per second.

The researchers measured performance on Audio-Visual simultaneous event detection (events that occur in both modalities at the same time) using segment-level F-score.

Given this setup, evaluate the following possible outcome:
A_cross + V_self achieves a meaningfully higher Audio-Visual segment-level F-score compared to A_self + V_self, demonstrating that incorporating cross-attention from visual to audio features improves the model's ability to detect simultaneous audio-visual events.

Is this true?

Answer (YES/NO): YES